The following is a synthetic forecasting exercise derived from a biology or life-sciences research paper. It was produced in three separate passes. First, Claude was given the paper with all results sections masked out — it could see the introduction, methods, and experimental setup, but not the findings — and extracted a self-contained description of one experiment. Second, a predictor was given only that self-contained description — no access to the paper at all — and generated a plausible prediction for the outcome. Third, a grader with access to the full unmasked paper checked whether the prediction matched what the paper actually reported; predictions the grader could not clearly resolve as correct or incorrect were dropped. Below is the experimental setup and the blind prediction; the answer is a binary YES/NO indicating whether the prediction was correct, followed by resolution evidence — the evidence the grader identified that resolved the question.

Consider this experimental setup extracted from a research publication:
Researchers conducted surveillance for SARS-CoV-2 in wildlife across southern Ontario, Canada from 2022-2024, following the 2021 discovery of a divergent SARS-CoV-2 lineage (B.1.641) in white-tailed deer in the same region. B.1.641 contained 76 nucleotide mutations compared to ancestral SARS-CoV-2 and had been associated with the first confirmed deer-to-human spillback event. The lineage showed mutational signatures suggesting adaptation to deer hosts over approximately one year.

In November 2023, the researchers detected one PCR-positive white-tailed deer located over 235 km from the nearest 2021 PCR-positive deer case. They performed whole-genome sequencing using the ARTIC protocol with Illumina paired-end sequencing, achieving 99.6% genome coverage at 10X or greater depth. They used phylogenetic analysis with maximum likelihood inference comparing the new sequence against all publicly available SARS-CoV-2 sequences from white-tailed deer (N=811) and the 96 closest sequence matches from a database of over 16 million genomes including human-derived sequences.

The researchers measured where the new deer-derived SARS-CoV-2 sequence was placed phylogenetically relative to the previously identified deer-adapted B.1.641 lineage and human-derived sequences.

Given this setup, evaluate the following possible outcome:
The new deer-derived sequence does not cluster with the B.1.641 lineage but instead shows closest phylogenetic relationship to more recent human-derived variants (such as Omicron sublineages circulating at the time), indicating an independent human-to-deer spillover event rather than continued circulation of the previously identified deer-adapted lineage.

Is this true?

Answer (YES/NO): YES